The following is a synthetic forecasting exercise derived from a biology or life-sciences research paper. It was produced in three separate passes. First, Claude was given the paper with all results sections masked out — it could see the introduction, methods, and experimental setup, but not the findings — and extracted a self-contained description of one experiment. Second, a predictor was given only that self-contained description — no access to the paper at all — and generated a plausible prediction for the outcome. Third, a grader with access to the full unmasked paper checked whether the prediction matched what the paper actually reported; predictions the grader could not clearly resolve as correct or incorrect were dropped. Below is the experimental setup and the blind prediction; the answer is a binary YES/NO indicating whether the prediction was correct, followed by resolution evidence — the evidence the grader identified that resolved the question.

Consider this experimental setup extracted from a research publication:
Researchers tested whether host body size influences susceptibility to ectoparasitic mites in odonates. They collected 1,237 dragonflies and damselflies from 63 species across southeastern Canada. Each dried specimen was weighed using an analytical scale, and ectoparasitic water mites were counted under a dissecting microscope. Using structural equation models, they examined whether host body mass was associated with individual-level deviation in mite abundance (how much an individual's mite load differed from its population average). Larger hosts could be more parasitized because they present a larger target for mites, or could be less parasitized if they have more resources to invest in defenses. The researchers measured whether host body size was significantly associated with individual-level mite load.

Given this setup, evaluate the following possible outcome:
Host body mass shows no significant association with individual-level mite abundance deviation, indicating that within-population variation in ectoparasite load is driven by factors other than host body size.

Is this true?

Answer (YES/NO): YES